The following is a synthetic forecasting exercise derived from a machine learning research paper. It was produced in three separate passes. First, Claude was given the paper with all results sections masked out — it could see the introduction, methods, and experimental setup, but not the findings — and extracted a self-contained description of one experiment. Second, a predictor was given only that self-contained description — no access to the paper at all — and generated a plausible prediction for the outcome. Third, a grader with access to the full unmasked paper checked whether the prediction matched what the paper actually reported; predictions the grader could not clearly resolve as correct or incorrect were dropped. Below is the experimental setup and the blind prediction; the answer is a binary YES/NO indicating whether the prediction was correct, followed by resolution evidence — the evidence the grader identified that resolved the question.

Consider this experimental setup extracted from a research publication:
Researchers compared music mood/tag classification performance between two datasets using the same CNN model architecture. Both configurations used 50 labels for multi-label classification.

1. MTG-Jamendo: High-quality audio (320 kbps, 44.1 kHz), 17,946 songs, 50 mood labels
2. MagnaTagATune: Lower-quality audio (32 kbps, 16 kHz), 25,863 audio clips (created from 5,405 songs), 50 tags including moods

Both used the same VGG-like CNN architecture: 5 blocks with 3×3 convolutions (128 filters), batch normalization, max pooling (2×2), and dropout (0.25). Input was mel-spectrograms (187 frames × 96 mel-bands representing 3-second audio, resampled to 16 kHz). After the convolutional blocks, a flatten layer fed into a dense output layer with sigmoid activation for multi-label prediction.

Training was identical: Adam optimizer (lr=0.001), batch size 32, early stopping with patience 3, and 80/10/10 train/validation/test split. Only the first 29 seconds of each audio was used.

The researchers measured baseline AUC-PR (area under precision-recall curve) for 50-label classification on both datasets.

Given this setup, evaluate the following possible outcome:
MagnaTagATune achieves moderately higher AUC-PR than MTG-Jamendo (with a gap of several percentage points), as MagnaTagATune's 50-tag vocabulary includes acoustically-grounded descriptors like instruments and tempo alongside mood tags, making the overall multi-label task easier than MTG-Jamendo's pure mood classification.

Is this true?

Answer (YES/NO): NO